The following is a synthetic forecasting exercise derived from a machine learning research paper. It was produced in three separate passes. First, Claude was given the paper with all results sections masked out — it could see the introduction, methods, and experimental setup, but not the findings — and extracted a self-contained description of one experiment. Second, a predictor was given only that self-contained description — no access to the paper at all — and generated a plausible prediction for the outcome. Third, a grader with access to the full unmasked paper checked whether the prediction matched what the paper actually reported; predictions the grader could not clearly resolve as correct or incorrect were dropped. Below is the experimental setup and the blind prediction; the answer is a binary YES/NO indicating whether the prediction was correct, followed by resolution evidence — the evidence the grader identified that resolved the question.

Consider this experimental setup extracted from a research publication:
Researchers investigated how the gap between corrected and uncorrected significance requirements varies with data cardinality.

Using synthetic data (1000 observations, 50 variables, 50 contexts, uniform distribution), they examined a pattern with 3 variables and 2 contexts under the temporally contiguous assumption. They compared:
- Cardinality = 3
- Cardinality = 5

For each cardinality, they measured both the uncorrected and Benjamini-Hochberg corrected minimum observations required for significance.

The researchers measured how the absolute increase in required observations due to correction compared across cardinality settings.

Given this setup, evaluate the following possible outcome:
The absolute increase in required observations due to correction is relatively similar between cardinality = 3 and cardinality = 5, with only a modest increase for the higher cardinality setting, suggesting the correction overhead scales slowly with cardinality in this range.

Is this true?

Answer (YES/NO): NO